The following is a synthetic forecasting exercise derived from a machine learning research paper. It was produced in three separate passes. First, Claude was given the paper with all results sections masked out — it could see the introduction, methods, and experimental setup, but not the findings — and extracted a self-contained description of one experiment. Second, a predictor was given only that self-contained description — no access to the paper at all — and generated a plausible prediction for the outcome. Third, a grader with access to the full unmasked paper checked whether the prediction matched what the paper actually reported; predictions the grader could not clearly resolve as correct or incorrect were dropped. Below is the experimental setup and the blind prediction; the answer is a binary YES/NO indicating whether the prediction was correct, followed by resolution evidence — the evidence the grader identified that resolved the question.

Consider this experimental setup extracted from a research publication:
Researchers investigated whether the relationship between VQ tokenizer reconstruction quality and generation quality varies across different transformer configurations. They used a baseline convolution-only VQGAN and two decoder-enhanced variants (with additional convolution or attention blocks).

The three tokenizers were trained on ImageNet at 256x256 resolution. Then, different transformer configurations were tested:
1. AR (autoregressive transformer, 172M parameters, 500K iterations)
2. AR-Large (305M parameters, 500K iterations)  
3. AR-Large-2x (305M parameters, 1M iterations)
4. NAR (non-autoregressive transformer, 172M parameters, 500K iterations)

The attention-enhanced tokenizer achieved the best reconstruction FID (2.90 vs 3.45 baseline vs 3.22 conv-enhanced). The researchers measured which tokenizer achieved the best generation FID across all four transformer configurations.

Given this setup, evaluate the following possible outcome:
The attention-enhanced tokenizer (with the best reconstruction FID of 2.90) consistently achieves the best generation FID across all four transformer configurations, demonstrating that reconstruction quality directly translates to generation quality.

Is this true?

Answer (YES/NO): NO